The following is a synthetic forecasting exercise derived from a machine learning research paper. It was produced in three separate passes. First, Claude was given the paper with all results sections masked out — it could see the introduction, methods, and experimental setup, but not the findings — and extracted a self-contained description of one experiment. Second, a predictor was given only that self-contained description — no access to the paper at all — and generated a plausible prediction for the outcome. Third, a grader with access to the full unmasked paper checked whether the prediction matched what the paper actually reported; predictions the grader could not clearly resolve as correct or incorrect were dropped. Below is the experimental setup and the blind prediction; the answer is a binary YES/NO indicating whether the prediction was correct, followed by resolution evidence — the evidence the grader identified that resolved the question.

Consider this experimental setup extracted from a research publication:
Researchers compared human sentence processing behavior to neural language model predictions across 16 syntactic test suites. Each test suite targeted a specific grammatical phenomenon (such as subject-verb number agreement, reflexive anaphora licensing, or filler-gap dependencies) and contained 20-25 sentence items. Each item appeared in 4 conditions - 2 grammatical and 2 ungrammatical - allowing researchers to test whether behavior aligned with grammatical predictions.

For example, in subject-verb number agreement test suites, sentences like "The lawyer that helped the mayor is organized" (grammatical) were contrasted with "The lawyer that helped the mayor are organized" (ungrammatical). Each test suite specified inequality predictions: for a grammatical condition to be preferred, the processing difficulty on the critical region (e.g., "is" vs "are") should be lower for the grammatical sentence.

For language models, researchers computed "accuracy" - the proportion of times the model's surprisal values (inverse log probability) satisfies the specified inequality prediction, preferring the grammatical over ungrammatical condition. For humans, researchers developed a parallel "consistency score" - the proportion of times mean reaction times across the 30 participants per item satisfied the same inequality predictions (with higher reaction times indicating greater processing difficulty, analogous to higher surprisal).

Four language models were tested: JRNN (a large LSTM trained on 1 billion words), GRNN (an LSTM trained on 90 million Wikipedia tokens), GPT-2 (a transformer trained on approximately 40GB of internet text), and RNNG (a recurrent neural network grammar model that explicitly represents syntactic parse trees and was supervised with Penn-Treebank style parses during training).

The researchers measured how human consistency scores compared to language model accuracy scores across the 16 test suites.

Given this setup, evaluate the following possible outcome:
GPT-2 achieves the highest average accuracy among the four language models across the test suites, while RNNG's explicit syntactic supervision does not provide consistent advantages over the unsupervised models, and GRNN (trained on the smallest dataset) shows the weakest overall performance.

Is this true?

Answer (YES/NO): NO